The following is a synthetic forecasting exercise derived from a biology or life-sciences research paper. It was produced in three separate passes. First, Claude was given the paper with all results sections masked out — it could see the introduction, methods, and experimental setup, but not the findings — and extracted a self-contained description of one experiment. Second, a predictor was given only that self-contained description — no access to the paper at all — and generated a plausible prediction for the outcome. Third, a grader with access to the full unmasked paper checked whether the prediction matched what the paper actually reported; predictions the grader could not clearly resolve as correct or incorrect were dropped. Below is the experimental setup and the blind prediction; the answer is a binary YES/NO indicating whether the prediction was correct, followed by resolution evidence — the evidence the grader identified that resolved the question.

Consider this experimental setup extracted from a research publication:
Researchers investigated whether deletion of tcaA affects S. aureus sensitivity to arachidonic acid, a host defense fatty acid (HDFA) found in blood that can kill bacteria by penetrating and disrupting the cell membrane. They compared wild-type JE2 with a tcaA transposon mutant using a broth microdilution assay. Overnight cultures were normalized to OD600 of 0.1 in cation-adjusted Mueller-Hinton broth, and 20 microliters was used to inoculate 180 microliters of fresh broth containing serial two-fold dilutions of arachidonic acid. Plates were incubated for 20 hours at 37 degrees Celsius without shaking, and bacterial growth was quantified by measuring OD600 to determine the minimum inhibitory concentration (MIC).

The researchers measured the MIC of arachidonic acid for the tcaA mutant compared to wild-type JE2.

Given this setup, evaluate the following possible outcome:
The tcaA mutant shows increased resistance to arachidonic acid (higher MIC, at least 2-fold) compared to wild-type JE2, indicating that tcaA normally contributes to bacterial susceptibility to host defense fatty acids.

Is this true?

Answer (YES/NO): YES